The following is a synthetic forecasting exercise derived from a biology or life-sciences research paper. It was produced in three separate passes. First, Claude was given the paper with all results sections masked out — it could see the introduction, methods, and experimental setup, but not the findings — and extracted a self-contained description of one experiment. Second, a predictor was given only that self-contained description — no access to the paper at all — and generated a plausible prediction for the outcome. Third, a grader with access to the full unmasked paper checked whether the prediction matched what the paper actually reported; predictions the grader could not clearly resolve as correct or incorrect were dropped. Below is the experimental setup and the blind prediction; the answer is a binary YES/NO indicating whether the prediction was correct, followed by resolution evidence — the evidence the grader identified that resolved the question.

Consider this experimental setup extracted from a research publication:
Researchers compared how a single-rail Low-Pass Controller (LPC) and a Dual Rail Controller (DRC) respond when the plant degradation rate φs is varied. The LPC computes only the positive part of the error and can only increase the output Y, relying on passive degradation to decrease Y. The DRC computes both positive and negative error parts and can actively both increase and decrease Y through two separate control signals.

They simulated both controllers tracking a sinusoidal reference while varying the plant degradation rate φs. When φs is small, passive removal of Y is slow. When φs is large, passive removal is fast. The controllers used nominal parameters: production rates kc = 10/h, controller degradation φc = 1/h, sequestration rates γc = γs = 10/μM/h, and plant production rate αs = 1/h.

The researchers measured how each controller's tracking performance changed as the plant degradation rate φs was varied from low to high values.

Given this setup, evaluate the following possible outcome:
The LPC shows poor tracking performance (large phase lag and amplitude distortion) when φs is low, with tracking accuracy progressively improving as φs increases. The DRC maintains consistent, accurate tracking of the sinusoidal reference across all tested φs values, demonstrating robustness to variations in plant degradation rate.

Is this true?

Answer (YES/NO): NO